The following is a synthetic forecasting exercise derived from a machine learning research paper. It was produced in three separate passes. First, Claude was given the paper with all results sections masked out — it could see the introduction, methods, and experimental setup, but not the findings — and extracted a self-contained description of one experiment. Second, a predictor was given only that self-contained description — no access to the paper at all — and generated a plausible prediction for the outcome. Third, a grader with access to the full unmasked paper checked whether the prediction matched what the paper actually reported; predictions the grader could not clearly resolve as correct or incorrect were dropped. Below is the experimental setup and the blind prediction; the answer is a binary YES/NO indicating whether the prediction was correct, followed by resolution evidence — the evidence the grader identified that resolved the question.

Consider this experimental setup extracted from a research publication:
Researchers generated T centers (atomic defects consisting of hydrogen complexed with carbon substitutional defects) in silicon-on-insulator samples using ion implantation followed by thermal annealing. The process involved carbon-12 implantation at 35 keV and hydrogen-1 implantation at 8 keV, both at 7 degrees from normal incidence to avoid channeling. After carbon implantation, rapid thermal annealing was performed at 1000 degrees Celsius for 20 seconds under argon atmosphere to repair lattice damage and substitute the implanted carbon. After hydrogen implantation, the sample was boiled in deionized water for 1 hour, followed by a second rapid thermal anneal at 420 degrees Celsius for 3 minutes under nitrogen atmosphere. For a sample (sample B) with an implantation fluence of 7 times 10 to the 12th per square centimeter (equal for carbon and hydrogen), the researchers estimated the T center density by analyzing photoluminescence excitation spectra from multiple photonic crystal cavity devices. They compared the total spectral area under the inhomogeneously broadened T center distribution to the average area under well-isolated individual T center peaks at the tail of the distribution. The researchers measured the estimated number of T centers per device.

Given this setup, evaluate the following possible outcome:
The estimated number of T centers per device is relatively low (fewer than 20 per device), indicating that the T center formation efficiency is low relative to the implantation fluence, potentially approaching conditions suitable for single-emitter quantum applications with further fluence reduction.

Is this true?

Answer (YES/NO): NO